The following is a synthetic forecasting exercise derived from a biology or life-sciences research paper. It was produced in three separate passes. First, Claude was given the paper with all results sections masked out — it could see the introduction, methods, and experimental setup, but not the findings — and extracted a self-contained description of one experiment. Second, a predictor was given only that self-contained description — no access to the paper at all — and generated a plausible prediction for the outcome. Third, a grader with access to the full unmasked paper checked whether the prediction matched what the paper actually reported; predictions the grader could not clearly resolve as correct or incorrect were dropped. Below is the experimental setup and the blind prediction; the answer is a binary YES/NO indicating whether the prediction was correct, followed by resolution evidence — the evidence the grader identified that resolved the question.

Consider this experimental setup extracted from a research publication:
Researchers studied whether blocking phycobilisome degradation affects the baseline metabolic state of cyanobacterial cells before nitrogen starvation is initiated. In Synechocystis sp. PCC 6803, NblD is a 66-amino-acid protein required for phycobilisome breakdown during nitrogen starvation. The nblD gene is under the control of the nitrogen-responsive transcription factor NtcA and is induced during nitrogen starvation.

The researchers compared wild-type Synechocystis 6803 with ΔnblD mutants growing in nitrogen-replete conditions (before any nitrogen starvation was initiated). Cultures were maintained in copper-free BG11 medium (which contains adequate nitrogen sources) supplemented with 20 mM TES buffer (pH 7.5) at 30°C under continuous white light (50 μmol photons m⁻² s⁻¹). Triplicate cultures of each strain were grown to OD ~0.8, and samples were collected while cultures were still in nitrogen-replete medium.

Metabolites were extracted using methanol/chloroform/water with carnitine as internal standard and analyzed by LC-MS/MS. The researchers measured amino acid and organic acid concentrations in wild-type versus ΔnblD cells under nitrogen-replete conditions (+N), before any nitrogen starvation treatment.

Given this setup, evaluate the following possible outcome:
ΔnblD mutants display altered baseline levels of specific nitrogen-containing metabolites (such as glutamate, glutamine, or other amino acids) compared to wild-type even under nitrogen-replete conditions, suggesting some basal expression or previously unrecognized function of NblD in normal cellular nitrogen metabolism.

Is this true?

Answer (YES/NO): YES